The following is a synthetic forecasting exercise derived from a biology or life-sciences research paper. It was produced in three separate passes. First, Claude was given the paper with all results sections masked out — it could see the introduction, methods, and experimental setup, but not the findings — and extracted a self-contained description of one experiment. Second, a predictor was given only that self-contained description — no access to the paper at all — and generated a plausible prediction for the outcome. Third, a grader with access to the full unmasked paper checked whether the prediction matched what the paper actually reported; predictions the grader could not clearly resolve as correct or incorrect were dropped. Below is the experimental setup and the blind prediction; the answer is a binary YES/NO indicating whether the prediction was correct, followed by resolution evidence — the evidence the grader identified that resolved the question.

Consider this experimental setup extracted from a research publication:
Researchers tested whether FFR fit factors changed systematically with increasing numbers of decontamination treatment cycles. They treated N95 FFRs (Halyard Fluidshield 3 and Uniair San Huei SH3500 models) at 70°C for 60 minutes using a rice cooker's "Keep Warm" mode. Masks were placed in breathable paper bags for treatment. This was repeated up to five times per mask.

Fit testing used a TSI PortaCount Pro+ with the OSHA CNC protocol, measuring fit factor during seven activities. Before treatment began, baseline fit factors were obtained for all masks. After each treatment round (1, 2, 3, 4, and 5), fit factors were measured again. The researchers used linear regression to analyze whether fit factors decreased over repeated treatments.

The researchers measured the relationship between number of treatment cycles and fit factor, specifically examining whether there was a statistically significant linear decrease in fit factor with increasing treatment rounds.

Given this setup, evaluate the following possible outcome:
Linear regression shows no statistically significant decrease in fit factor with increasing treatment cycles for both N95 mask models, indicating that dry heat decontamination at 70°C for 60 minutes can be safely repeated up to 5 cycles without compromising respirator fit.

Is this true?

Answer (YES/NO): NO